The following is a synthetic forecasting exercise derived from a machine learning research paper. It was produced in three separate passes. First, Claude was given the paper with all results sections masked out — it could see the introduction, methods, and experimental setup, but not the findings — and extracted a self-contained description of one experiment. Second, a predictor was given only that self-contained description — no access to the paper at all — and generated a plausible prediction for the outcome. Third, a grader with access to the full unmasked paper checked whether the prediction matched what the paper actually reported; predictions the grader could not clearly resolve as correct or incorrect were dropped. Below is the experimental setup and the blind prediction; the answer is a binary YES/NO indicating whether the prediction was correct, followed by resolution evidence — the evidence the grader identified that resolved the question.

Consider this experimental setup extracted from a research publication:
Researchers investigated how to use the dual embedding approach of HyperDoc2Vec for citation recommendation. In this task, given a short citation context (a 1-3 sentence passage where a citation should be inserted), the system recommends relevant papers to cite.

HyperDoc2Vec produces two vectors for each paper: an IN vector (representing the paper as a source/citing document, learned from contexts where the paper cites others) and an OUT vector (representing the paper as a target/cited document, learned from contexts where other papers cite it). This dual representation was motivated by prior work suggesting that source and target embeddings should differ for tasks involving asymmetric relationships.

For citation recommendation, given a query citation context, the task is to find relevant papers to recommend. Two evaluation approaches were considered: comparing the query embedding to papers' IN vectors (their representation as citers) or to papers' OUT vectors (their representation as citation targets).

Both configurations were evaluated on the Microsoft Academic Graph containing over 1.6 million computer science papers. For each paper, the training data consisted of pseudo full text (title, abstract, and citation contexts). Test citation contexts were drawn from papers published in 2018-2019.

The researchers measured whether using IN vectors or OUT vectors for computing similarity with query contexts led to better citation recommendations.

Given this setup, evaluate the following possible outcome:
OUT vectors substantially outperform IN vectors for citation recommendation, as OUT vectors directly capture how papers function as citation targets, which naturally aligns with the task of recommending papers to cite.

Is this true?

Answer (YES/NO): YES